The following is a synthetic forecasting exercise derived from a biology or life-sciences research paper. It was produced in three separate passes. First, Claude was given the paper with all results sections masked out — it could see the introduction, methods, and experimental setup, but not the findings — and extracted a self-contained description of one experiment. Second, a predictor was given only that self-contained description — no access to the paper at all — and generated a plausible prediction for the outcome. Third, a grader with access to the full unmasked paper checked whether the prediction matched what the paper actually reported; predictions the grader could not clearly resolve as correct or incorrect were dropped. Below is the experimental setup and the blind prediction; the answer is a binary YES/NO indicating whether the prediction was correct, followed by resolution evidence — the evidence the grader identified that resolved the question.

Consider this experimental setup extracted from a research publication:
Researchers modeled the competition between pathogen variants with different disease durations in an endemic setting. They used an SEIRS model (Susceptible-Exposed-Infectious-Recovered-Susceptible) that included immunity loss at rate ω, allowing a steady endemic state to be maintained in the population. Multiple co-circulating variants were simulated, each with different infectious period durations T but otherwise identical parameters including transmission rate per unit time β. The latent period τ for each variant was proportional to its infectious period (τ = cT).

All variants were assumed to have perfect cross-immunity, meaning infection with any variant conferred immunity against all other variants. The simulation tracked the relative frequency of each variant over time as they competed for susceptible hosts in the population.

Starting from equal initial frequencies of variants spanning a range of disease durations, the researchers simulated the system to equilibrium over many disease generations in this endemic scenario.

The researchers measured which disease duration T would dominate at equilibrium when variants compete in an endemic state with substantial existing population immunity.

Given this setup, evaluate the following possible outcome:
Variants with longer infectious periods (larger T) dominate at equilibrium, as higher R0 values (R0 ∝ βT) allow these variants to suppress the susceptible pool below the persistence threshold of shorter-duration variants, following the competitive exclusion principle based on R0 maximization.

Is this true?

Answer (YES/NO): YES